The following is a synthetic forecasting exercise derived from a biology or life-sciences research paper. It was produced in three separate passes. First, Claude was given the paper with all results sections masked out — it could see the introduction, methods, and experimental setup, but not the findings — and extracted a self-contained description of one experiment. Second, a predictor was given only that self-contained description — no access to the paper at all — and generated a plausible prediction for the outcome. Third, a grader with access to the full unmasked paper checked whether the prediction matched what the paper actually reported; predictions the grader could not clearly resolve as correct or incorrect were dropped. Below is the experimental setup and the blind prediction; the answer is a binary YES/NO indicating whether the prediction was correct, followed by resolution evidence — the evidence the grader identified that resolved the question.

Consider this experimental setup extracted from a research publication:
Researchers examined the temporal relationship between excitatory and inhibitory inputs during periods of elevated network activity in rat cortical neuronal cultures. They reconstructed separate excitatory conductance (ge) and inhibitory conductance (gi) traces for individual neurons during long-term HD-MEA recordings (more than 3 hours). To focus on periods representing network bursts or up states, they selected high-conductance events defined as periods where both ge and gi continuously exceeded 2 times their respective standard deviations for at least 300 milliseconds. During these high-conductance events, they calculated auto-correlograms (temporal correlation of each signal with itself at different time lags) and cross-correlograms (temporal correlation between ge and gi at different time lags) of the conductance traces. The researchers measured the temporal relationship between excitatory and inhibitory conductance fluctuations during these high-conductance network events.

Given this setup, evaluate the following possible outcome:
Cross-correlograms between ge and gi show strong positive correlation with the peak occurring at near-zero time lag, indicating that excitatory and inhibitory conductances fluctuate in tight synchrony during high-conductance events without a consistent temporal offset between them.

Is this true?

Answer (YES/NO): NO